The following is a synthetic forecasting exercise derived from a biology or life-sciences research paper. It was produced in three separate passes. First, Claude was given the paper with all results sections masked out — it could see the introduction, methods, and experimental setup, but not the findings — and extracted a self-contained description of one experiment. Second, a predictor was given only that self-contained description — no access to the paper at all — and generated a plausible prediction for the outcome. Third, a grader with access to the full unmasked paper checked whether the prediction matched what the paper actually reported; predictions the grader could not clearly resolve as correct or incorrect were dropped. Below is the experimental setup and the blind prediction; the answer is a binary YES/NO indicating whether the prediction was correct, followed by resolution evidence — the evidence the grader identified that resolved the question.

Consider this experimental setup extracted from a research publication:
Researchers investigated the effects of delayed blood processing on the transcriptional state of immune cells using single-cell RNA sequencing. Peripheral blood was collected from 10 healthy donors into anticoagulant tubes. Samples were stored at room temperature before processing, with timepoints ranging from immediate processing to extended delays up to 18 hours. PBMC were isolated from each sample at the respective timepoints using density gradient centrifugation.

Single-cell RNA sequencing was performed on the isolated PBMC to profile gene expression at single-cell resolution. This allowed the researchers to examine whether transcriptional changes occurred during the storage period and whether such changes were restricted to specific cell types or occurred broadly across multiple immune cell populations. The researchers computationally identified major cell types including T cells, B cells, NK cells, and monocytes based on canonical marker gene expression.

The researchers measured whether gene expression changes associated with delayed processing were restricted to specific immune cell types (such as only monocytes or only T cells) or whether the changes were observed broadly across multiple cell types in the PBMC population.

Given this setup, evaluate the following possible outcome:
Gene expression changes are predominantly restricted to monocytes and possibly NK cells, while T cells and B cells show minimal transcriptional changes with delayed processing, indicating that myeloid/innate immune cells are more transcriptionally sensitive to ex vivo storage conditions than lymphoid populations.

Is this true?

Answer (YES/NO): NO